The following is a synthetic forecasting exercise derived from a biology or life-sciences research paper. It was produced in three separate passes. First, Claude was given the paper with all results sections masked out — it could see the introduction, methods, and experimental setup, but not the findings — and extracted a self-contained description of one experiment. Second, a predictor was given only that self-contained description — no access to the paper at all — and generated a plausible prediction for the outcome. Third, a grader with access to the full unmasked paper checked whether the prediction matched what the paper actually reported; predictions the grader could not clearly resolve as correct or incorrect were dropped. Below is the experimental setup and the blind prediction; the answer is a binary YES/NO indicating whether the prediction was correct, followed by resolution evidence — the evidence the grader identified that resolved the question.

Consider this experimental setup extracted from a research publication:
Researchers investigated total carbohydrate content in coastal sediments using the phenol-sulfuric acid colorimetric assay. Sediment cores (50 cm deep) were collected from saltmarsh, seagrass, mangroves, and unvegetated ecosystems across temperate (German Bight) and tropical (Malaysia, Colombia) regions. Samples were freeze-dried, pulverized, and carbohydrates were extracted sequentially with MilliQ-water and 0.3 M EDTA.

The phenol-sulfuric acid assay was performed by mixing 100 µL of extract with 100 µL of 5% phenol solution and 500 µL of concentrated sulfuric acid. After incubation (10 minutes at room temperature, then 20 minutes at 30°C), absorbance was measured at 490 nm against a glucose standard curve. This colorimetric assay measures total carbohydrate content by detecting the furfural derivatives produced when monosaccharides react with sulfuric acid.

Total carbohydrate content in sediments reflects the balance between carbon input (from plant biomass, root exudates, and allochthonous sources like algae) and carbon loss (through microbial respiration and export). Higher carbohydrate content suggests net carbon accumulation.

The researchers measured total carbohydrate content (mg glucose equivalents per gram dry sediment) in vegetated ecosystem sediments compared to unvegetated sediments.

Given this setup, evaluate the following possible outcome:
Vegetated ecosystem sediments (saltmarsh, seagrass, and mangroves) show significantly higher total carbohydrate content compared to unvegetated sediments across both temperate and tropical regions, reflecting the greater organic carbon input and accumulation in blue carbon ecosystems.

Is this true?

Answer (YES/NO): NO